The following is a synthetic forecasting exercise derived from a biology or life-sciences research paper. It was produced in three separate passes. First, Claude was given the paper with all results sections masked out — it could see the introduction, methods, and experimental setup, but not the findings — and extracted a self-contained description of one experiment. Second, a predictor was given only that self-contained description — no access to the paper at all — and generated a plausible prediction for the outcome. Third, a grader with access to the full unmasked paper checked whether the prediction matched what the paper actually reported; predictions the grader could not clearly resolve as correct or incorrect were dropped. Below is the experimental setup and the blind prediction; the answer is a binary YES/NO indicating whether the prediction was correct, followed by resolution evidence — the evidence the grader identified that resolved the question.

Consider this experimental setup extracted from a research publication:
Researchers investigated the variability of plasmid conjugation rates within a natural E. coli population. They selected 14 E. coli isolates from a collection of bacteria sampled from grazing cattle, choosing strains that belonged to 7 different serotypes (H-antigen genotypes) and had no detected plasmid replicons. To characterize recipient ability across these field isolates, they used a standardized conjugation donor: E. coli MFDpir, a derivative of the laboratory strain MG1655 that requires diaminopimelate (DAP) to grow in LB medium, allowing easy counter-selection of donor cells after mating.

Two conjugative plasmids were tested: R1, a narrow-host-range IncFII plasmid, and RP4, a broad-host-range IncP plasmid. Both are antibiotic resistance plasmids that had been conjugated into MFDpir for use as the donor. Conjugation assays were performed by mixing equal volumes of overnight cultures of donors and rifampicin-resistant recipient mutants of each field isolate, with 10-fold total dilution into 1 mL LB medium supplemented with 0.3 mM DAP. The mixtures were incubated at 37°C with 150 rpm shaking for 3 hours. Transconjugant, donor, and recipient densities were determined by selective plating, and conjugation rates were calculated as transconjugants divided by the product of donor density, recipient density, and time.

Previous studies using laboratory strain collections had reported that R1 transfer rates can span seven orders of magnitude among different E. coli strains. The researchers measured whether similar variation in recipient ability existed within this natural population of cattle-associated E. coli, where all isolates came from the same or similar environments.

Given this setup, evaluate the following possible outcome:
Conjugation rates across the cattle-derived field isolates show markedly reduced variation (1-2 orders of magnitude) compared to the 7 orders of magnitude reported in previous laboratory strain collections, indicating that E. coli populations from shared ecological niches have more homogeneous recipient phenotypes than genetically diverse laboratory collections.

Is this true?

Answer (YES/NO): NO